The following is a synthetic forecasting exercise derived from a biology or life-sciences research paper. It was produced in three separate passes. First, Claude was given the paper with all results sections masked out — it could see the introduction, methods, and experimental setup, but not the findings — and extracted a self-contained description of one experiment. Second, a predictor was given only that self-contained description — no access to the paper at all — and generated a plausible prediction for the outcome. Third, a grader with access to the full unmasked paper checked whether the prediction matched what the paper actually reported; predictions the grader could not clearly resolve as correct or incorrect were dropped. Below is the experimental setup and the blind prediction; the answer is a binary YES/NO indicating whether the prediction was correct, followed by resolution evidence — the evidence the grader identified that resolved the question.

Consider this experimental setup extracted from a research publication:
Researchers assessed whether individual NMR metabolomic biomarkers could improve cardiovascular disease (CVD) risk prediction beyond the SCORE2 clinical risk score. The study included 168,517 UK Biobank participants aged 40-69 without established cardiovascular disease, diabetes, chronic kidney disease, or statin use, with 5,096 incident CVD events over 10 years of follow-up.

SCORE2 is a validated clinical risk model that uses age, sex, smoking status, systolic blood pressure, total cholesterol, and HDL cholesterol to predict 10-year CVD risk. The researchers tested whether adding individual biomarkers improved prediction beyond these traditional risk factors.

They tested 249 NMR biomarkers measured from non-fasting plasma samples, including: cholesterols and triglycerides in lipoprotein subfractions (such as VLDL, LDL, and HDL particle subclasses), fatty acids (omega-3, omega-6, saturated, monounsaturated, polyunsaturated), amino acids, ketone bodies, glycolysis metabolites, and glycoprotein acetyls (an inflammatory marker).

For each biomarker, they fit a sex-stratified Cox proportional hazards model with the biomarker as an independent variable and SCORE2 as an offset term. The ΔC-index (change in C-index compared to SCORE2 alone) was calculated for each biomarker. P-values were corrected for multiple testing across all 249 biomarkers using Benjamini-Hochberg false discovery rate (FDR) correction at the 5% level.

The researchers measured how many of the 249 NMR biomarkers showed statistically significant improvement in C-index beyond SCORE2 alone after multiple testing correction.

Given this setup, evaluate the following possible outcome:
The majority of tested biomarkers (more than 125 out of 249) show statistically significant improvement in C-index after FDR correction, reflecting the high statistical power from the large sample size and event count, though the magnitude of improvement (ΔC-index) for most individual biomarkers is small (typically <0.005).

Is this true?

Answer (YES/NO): NO